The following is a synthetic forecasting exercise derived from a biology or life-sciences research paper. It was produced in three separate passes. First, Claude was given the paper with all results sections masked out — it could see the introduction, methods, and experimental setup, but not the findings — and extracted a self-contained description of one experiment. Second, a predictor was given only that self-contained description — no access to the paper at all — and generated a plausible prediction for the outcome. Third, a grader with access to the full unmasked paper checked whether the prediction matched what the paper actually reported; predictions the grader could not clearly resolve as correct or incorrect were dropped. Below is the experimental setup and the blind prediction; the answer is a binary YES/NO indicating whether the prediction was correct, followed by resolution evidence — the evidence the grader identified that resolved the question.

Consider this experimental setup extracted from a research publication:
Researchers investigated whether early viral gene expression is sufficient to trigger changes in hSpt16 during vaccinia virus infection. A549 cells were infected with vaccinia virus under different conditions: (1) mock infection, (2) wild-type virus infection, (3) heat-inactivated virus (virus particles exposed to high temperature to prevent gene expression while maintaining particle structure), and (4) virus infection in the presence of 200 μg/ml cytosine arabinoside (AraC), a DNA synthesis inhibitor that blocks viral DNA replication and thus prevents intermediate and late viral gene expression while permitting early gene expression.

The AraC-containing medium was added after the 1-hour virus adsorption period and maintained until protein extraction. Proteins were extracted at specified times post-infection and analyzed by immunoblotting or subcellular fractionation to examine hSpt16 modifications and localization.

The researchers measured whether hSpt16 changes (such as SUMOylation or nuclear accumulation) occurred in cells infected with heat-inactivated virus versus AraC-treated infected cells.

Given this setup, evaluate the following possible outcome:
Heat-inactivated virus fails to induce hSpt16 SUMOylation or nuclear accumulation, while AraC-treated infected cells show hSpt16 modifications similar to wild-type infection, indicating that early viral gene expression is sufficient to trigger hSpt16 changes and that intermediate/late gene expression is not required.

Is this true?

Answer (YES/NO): YES